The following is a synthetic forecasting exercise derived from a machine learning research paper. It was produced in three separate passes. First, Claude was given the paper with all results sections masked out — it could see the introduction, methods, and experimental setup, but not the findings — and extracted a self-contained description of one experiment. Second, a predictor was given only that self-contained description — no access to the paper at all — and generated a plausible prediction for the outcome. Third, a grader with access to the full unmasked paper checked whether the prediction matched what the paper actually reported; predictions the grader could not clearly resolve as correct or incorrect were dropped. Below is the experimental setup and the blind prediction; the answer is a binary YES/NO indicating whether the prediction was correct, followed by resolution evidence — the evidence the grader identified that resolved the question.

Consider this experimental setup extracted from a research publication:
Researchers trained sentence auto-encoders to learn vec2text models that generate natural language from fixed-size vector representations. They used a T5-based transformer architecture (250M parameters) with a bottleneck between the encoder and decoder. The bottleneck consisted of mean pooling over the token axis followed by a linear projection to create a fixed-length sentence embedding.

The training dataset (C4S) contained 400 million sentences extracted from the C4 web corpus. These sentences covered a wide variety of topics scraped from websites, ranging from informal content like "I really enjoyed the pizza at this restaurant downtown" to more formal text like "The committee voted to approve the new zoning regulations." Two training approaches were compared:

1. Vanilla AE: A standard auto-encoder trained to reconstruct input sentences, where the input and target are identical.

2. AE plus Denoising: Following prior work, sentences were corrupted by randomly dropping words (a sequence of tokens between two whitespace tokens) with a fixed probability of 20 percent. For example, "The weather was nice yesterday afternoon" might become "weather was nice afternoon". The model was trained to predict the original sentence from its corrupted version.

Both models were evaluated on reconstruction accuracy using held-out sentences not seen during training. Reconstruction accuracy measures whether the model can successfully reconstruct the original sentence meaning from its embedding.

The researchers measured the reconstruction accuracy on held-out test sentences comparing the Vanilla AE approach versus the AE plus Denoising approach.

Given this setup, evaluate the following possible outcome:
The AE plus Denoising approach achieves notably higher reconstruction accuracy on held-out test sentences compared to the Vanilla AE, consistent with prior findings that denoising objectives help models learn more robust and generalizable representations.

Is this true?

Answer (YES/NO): NO